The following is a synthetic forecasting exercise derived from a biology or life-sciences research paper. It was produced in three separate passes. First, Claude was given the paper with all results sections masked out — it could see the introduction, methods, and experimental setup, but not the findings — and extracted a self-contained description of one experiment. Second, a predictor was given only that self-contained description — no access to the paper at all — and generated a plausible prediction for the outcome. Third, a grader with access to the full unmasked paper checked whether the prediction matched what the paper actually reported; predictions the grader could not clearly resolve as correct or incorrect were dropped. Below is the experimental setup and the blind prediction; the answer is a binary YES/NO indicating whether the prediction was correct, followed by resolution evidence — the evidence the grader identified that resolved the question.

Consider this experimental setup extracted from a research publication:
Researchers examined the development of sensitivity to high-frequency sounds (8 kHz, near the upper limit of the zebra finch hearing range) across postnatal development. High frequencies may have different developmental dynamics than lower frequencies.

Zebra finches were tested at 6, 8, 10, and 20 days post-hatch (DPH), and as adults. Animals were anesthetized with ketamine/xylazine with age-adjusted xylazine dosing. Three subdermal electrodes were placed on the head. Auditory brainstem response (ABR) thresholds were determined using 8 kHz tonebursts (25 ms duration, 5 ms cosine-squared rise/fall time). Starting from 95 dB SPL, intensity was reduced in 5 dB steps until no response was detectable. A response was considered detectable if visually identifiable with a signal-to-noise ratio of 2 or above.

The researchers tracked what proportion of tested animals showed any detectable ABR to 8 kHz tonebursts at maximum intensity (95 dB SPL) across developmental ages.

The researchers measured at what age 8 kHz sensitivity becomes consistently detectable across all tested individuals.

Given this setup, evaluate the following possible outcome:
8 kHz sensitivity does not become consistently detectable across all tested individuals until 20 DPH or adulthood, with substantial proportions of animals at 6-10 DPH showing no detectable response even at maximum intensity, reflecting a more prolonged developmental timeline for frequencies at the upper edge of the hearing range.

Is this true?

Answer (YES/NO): NO